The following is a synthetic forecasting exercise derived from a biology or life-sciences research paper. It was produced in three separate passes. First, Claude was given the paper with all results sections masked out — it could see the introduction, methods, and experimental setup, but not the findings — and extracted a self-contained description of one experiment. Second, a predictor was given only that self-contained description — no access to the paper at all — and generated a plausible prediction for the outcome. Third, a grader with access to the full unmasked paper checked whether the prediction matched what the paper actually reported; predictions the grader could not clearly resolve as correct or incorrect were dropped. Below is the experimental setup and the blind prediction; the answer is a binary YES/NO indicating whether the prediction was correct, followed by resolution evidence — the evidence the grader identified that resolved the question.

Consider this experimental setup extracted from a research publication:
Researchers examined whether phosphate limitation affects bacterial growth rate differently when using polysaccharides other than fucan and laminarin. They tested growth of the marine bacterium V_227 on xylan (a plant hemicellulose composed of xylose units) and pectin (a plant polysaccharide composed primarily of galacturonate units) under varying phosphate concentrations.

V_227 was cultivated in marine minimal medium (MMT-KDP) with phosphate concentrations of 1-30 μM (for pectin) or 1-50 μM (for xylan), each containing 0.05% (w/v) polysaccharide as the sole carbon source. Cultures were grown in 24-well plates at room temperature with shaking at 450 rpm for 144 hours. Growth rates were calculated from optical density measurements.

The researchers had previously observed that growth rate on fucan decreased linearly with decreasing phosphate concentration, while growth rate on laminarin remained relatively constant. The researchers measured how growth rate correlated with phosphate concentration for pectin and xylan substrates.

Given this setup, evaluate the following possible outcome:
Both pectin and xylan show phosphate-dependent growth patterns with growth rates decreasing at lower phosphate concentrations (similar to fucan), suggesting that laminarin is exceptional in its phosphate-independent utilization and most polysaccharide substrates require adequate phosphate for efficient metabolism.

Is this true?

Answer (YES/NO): NO